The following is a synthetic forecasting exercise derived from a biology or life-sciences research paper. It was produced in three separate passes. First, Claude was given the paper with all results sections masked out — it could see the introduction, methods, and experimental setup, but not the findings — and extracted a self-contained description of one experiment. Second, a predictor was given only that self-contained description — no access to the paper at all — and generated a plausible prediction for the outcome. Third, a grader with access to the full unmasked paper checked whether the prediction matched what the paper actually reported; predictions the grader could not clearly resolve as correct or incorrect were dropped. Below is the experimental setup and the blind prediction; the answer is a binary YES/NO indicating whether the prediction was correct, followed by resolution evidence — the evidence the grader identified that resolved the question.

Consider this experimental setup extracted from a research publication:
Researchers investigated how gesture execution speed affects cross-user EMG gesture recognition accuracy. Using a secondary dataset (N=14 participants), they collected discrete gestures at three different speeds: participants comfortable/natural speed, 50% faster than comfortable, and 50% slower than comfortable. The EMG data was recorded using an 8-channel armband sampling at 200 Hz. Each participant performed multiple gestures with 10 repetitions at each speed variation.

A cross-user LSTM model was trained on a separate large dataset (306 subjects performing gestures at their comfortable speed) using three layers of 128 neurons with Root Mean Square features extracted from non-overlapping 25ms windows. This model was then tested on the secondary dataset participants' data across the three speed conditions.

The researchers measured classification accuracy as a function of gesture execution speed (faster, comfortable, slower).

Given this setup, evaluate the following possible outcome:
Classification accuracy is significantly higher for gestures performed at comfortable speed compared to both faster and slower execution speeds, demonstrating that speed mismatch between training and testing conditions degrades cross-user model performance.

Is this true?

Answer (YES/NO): NO